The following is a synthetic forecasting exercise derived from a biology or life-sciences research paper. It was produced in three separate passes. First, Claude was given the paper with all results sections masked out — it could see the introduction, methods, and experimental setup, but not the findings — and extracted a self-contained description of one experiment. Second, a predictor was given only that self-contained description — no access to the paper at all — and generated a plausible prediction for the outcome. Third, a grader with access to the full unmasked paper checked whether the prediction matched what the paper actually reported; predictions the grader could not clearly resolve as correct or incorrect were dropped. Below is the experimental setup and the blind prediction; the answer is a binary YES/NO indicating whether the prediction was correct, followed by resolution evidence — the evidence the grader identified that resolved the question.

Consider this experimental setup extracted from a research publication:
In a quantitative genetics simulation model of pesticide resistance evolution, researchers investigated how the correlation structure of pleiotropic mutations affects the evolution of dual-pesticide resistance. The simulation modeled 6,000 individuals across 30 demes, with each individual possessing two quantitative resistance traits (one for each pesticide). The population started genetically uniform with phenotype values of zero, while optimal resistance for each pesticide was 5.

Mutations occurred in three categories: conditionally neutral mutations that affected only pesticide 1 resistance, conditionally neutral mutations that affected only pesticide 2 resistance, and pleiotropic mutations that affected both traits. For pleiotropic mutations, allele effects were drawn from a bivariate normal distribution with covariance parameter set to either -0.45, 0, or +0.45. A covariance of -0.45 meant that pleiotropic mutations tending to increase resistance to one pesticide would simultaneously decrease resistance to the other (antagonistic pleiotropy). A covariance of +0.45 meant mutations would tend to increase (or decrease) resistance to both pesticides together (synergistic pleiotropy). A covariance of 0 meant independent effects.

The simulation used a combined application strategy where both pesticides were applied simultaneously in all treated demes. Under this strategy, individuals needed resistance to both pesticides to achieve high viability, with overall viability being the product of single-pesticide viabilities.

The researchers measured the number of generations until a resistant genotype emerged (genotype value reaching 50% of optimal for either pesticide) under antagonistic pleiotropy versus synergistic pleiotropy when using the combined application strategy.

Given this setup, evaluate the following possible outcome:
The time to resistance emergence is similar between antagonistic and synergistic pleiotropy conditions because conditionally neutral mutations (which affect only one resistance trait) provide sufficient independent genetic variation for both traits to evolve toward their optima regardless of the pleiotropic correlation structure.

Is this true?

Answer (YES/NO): NO